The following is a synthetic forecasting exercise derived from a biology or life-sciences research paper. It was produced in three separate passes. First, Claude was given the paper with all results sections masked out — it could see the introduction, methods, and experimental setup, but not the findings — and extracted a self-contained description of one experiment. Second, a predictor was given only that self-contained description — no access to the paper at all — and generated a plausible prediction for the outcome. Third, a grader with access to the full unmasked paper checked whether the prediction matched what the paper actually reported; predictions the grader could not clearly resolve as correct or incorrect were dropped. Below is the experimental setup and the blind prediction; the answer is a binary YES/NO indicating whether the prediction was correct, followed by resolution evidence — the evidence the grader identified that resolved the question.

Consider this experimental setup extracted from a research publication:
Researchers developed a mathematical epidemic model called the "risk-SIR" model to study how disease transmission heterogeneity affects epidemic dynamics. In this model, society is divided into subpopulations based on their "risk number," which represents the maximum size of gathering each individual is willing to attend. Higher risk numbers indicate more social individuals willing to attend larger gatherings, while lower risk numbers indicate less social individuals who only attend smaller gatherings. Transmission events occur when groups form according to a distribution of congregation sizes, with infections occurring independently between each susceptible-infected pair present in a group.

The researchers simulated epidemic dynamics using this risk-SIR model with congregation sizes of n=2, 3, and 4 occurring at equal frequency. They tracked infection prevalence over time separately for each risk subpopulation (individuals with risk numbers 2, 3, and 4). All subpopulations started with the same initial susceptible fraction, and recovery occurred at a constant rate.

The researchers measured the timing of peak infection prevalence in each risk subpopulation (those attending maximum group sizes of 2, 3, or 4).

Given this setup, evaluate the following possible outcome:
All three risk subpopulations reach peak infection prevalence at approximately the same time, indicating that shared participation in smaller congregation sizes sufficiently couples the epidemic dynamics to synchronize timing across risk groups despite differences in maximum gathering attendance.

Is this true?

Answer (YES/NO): NO